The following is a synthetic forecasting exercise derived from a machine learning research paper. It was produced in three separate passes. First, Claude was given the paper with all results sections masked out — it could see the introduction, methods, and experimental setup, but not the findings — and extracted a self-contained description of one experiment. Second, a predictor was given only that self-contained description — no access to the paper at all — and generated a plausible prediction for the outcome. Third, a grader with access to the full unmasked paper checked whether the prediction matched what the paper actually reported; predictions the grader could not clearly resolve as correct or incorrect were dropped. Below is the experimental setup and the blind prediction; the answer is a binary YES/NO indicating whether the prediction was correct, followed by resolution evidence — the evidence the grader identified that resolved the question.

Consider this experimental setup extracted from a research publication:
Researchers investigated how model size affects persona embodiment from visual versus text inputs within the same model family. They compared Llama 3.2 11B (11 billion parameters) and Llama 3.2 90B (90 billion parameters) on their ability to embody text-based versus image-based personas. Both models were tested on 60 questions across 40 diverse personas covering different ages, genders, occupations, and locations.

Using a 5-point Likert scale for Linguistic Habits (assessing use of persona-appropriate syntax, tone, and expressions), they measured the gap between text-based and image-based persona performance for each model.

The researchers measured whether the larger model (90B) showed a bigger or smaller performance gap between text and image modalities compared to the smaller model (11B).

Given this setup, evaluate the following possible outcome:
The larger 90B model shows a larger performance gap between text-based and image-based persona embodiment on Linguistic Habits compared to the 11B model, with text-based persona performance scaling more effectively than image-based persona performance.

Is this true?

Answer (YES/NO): YES